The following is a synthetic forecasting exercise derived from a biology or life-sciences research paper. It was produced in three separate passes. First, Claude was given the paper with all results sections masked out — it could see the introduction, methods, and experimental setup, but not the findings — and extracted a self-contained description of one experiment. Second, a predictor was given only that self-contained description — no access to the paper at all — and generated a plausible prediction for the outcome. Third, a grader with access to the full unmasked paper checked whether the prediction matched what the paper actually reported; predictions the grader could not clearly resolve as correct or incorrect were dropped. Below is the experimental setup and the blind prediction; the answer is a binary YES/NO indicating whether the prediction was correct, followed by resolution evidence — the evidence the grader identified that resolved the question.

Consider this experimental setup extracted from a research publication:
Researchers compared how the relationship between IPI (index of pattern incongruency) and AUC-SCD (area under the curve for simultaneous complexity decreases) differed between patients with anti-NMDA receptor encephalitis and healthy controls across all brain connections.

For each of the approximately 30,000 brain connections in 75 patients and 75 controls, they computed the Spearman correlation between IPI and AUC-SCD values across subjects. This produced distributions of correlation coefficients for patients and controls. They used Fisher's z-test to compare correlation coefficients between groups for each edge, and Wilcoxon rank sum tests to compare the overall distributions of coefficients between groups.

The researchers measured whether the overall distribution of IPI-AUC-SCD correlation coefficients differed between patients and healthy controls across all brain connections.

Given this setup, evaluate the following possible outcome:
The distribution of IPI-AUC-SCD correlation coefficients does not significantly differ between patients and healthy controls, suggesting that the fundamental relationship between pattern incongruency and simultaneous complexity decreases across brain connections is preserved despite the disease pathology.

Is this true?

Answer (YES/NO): NO